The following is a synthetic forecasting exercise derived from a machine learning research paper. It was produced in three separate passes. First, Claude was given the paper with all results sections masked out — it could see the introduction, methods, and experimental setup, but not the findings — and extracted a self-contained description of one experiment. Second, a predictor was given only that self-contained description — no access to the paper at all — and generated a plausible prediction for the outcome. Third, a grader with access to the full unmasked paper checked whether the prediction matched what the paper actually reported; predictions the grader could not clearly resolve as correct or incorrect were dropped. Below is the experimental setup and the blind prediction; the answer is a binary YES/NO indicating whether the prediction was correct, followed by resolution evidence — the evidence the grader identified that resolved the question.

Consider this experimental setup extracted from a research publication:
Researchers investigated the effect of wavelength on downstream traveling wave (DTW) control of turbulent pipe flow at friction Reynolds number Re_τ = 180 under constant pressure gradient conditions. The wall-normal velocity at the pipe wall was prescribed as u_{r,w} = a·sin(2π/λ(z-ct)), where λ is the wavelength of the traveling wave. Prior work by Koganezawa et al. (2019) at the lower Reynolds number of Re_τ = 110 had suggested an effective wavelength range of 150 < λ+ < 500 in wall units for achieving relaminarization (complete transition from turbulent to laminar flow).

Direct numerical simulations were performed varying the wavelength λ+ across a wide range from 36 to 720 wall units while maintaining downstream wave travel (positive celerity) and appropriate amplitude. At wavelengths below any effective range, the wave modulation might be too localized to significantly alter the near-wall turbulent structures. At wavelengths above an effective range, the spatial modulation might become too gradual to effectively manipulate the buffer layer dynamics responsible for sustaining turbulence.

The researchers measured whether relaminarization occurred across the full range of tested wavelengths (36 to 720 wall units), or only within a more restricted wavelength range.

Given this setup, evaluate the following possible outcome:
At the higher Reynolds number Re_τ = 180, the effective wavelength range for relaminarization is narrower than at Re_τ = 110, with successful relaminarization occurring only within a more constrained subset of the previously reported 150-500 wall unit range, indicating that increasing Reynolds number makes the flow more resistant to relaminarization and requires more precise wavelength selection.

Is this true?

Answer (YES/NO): NO